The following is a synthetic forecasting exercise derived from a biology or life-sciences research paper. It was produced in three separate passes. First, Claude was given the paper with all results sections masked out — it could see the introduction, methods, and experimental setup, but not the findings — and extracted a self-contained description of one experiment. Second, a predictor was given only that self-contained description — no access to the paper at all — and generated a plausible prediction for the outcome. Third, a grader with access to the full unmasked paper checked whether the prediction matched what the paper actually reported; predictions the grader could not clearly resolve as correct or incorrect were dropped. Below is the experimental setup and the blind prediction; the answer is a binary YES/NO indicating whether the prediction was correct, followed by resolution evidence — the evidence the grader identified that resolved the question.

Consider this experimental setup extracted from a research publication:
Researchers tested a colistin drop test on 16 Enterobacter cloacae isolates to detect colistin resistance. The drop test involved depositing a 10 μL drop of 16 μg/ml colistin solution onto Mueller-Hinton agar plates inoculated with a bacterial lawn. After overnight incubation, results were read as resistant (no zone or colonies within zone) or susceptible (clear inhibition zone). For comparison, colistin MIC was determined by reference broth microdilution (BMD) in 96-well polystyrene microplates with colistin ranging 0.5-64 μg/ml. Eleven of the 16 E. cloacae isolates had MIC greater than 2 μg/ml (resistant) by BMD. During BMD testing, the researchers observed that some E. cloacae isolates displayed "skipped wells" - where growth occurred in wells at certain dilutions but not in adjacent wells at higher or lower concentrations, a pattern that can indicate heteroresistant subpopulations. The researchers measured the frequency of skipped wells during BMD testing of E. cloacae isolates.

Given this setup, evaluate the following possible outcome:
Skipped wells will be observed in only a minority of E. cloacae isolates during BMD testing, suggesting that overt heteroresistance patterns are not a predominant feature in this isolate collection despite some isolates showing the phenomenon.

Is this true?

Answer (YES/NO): YES